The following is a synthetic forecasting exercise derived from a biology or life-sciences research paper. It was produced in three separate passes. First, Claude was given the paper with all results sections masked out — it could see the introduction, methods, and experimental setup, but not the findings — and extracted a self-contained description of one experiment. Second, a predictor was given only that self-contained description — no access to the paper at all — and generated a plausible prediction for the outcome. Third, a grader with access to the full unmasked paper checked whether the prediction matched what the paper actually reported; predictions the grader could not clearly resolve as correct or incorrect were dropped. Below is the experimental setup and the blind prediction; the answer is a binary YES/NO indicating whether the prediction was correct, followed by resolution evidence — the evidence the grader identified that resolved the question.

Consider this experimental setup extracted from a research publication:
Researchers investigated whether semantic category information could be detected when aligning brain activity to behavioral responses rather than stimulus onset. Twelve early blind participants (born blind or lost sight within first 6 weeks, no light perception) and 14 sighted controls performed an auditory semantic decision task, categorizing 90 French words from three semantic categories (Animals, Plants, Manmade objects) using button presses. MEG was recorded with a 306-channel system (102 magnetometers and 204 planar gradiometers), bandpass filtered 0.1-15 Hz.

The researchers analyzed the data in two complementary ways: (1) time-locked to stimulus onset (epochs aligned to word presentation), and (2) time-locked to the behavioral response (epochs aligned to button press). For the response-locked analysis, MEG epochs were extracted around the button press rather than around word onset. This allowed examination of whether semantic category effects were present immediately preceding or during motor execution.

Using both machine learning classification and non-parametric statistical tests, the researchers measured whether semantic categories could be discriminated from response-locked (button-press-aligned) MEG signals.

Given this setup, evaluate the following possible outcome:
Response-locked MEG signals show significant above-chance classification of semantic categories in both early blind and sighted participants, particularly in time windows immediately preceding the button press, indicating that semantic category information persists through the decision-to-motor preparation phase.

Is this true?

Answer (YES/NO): YES